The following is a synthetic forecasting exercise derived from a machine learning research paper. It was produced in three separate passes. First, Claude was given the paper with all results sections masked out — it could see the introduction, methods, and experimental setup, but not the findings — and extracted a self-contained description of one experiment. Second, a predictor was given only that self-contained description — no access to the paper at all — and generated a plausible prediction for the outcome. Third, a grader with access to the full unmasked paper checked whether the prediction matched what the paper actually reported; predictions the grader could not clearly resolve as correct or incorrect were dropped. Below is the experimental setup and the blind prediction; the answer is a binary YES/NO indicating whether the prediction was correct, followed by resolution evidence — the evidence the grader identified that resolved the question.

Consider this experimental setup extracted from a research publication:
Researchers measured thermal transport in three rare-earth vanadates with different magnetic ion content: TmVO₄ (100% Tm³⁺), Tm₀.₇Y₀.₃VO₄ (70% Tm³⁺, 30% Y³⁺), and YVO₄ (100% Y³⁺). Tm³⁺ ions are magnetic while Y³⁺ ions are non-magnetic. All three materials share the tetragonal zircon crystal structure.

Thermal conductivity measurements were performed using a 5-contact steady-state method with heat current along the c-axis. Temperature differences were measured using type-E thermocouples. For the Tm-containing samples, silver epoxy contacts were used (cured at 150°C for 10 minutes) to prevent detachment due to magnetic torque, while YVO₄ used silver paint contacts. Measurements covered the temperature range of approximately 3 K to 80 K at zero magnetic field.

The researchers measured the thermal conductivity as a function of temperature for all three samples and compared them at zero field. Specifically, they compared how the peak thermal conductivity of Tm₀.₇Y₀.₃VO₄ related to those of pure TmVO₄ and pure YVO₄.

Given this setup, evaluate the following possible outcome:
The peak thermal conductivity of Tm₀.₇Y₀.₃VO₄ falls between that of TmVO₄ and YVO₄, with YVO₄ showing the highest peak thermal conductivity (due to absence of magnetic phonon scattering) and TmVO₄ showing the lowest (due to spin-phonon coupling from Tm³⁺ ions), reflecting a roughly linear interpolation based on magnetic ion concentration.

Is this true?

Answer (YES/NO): NO